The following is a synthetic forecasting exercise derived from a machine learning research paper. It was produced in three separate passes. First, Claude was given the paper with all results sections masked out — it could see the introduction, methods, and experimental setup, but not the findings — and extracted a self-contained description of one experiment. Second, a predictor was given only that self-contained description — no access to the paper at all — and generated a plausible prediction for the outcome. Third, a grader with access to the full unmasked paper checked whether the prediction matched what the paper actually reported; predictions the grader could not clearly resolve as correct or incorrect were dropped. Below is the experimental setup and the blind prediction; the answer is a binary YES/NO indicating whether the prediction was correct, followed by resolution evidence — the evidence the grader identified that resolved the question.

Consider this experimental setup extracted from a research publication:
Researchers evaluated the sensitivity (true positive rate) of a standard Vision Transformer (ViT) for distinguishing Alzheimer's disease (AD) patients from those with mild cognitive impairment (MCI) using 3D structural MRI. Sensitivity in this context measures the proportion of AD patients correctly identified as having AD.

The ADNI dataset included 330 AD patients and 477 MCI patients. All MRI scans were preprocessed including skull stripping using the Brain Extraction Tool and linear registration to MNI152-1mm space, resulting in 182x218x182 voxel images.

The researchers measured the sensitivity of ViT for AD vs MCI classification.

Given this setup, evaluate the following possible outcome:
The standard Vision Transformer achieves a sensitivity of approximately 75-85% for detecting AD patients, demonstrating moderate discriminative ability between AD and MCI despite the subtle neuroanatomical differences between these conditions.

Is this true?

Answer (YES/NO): NO